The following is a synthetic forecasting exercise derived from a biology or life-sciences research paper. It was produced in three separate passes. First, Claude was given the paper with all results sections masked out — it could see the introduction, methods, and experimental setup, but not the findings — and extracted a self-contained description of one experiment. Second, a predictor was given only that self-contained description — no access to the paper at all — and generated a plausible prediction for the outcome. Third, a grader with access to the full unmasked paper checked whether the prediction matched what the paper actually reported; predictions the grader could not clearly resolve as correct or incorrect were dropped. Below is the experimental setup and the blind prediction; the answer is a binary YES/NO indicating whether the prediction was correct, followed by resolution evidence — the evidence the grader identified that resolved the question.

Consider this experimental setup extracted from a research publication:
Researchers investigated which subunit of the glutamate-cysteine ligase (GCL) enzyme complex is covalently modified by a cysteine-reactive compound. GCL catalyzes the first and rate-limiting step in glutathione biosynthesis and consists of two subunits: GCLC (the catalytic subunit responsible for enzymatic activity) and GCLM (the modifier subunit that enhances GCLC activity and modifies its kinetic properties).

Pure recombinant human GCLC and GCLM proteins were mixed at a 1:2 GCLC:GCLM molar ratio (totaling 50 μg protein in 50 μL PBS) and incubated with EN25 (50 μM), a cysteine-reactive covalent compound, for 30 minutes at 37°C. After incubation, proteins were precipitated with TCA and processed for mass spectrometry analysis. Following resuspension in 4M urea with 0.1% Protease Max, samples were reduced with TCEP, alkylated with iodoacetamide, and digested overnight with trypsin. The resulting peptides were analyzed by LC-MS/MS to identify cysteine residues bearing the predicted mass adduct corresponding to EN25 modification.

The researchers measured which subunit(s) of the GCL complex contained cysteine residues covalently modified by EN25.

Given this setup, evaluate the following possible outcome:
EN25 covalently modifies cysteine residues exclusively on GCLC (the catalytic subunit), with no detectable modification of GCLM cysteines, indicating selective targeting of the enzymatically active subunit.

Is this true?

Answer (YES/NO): NO